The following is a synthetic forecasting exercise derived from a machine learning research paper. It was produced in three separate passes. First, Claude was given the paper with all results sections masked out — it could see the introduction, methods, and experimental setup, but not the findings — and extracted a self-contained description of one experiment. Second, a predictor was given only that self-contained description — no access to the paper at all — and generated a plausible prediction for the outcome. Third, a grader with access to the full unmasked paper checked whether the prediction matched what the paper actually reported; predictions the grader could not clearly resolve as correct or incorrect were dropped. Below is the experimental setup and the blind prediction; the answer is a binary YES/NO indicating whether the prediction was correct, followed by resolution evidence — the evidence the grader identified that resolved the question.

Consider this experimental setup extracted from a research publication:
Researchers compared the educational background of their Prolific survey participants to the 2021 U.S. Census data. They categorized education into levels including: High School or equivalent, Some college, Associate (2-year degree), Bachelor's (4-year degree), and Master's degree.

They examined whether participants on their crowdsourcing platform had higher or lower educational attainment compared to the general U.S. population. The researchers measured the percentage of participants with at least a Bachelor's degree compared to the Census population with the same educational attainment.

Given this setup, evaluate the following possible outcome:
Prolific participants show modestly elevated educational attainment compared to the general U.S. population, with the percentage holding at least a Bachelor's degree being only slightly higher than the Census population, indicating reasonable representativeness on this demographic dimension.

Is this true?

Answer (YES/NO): NO